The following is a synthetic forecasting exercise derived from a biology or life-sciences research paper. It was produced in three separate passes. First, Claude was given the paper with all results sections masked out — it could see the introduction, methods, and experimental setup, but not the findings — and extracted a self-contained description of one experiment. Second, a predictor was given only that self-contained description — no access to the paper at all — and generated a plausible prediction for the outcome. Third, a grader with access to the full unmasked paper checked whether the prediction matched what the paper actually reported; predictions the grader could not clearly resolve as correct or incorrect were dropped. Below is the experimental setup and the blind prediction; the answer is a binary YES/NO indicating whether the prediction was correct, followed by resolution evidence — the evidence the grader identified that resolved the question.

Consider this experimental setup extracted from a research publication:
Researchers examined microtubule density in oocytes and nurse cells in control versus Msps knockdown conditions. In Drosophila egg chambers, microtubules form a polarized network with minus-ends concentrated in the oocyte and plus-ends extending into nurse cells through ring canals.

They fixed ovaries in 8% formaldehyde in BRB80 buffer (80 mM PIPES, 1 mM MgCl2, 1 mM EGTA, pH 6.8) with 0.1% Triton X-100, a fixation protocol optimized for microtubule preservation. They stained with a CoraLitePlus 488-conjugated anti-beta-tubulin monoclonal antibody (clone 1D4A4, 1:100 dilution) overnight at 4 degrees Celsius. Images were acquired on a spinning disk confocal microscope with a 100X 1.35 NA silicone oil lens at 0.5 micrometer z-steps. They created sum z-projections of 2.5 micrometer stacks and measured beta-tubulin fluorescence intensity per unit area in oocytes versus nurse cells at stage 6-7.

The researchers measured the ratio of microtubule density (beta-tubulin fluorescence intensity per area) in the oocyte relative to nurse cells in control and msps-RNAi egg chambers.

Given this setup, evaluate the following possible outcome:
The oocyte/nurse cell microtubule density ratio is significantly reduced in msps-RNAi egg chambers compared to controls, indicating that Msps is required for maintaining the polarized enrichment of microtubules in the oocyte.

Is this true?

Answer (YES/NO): YES